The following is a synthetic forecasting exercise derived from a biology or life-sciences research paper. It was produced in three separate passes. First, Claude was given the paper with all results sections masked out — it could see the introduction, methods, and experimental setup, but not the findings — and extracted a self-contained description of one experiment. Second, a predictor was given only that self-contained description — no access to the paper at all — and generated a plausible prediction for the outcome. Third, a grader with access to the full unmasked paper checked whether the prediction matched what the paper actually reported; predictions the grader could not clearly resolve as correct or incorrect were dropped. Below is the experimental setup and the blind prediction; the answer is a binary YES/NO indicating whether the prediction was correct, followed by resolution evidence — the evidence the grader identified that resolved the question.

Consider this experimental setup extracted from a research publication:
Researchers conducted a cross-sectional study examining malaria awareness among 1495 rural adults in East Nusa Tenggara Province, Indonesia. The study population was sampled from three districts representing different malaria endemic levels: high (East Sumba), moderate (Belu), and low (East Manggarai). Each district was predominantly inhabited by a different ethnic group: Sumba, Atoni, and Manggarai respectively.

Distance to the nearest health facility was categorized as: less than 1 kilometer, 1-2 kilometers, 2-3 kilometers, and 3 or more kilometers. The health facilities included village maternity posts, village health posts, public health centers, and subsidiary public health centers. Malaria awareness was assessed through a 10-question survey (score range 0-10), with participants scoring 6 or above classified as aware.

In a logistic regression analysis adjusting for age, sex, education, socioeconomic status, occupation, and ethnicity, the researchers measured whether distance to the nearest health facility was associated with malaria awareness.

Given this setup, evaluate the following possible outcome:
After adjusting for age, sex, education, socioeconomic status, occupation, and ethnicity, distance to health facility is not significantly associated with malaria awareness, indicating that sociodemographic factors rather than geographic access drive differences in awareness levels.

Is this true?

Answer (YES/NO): NO